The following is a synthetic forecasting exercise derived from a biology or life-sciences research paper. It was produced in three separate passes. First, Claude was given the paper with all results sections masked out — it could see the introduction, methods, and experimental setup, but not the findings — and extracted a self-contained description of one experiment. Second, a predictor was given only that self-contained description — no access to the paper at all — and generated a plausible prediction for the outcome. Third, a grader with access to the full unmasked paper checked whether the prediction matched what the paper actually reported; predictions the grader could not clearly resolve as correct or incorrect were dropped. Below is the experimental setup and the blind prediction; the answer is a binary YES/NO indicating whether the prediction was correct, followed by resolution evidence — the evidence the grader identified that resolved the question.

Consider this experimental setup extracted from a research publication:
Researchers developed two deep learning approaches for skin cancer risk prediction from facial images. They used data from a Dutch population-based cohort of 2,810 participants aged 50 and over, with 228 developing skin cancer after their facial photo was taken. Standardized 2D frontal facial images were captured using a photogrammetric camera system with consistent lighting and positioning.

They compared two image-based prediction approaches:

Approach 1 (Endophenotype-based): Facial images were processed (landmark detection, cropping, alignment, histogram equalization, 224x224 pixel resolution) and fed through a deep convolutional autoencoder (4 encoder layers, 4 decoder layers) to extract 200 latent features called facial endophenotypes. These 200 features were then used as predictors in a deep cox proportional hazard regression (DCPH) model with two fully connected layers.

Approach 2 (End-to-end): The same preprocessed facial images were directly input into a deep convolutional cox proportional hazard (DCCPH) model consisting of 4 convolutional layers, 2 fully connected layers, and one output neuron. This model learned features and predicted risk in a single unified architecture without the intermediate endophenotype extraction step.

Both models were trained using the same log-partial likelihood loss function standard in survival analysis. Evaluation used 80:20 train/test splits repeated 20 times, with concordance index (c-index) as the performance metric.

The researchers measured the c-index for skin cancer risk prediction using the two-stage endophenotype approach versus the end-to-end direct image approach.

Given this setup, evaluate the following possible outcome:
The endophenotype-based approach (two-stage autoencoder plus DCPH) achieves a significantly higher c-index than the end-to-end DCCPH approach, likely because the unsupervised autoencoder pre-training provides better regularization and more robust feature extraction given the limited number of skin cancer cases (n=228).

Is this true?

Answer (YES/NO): NO